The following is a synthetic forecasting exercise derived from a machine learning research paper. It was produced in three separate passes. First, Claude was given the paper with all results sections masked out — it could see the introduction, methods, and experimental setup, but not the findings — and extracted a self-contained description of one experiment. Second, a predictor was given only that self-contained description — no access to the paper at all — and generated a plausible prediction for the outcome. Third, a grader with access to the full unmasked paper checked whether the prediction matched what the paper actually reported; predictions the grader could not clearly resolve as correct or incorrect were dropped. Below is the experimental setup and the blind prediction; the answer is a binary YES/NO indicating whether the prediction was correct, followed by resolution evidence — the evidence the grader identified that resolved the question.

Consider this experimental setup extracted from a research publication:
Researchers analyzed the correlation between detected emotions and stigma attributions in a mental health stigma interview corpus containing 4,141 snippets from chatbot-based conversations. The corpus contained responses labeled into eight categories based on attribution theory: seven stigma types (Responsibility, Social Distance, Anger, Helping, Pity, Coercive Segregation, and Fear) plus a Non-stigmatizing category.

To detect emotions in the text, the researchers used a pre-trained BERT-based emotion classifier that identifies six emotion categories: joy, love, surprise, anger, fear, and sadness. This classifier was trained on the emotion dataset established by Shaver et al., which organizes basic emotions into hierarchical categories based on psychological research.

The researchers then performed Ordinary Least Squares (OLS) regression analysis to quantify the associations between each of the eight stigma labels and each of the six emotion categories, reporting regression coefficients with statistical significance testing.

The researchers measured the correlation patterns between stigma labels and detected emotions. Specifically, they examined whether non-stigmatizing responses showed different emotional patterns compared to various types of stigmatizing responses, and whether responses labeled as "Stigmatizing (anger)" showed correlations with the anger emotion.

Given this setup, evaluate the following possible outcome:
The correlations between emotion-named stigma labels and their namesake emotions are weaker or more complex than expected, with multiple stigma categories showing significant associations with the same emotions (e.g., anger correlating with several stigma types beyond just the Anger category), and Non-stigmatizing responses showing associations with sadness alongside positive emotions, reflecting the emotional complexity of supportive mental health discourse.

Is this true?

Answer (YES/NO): NO